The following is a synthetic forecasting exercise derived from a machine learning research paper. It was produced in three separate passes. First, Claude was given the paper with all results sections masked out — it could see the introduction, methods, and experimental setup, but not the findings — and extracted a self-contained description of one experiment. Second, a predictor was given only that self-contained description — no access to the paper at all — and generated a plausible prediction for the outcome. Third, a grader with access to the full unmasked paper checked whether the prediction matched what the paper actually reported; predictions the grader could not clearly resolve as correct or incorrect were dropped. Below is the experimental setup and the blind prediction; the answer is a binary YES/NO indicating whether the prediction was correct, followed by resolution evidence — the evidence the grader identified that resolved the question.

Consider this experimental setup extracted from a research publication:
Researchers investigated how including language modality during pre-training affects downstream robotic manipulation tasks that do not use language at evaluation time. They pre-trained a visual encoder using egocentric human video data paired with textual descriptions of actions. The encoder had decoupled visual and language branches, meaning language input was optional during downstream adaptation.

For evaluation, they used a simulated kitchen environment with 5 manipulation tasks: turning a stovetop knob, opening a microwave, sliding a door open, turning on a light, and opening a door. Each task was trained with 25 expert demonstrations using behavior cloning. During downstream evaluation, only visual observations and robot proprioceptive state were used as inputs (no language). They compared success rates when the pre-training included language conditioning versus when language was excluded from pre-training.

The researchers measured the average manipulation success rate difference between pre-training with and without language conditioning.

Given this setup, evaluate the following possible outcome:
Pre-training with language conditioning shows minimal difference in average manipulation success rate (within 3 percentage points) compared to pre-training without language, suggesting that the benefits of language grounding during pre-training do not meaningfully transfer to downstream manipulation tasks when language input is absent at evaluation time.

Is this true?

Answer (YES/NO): NO